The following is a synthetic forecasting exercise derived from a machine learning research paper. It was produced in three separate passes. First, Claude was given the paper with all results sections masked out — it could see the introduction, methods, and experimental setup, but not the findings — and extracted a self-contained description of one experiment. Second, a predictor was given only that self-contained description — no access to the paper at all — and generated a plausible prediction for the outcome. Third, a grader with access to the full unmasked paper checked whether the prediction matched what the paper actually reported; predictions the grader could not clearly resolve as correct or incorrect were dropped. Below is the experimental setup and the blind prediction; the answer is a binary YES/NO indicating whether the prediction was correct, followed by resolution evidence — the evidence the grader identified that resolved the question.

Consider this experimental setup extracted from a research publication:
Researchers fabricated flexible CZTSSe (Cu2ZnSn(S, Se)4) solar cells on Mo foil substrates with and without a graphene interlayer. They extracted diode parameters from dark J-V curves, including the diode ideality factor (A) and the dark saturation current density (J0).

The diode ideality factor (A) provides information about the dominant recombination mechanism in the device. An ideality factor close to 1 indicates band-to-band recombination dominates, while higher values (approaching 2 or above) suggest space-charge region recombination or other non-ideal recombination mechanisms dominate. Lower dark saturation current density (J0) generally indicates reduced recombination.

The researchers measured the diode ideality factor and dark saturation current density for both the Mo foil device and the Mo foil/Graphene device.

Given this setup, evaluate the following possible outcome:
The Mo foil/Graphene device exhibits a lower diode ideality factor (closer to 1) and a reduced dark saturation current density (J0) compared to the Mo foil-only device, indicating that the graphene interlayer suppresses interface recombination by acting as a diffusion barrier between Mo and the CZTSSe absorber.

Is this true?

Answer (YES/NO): YES